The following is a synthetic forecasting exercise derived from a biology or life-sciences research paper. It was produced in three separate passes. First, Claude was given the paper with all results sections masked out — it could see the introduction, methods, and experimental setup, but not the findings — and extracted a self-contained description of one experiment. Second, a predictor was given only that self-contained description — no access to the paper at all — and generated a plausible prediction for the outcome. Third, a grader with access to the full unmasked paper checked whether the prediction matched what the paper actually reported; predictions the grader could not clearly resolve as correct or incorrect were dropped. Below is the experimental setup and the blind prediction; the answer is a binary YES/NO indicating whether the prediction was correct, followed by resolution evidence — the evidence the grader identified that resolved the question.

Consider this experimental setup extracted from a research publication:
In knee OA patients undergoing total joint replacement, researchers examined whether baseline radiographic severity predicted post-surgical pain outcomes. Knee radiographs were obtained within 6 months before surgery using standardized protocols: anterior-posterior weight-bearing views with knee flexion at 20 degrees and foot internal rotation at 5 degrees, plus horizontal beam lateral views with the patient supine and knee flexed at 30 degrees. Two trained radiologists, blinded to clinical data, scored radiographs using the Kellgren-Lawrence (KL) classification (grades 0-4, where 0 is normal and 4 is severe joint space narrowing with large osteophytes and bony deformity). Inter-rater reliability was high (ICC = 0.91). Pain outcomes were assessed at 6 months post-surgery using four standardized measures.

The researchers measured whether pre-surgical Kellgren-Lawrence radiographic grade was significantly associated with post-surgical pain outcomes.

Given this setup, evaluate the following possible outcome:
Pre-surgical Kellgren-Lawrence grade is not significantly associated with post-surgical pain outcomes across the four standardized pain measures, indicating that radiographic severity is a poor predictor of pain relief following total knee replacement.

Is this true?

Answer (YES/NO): NO